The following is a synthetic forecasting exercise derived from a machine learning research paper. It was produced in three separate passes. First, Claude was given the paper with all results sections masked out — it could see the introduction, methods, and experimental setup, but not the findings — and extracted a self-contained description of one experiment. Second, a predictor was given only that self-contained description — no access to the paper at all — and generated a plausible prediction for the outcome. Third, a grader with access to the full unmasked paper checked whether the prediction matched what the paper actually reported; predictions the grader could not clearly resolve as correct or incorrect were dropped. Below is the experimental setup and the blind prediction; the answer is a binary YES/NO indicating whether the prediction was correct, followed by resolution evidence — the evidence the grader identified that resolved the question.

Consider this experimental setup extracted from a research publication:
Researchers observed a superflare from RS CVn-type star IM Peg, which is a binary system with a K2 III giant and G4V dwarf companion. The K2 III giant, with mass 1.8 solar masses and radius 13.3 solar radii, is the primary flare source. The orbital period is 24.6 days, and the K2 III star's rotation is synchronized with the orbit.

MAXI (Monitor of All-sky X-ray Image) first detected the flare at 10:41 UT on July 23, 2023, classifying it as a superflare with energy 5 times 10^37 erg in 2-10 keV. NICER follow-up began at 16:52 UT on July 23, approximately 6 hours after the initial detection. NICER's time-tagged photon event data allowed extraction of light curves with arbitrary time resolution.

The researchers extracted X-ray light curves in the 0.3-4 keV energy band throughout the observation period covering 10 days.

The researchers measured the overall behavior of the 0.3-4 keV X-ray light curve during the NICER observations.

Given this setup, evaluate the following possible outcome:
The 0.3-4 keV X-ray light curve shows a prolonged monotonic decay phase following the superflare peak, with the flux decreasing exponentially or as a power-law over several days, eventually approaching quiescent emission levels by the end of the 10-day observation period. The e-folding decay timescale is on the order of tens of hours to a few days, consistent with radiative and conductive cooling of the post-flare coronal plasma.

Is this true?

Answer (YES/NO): NO